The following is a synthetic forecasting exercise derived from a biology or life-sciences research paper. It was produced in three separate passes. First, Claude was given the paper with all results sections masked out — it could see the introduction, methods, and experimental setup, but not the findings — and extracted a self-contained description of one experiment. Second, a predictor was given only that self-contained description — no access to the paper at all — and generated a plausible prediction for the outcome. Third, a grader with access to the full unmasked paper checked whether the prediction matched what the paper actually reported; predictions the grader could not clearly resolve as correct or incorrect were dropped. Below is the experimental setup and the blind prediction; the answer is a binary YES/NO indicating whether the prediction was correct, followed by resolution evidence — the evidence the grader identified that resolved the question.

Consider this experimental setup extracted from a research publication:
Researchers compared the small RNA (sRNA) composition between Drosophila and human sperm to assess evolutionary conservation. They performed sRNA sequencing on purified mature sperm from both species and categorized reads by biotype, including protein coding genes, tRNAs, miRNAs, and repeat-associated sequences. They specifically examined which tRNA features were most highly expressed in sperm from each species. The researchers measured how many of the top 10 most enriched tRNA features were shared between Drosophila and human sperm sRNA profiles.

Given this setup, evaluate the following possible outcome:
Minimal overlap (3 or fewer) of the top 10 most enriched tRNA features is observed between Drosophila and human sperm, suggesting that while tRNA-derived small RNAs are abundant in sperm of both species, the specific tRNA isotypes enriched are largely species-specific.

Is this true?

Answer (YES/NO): NO